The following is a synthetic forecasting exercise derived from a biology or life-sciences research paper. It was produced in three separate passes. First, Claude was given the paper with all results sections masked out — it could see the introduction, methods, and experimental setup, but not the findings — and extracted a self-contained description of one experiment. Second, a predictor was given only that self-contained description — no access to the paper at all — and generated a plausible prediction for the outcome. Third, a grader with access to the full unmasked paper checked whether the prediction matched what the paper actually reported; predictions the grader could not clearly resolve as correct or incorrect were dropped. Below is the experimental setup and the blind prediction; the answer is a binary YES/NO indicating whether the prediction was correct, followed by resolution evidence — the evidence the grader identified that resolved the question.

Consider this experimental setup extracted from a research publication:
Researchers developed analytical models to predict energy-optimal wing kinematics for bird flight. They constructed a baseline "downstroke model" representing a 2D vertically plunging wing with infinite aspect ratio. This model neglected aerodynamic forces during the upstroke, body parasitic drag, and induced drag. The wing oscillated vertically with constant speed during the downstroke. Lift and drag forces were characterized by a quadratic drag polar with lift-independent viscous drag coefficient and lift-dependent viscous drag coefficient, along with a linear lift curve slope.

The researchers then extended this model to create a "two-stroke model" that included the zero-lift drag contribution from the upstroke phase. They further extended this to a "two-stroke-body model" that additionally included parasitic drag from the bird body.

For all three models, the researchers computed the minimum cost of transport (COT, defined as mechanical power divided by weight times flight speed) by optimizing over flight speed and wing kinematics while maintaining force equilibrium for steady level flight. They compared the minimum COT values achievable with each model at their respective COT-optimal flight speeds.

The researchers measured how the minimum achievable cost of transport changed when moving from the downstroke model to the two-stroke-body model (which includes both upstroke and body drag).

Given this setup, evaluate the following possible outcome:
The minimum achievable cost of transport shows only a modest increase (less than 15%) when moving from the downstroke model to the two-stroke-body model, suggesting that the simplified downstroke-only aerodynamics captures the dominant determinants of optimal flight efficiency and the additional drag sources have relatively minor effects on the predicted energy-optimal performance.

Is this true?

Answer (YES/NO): NO